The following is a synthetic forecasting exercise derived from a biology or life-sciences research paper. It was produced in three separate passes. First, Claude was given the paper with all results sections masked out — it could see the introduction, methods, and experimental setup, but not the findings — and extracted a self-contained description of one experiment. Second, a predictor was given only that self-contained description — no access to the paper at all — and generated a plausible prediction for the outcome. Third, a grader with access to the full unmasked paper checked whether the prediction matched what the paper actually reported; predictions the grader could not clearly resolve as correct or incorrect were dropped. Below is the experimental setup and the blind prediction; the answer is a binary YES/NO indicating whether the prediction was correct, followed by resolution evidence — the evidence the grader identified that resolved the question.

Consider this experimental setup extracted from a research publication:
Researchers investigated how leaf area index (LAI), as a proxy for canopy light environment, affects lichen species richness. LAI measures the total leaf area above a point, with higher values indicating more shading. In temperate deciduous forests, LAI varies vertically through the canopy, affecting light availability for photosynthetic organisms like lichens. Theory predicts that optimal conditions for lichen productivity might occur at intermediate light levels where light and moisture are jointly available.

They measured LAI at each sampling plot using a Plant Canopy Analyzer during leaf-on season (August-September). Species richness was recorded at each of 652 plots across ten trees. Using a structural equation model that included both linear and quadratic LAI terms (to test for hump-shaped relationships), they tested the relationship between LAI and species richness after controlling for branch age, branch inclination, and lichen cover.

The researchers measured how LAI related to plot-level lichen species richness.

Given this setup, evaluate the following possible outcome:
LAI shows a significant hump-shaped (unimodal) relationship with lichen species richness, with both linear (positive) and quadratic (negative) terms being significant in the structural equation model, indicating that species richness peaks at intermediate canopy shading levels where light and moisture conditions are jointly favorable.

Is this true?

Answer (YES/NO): NO